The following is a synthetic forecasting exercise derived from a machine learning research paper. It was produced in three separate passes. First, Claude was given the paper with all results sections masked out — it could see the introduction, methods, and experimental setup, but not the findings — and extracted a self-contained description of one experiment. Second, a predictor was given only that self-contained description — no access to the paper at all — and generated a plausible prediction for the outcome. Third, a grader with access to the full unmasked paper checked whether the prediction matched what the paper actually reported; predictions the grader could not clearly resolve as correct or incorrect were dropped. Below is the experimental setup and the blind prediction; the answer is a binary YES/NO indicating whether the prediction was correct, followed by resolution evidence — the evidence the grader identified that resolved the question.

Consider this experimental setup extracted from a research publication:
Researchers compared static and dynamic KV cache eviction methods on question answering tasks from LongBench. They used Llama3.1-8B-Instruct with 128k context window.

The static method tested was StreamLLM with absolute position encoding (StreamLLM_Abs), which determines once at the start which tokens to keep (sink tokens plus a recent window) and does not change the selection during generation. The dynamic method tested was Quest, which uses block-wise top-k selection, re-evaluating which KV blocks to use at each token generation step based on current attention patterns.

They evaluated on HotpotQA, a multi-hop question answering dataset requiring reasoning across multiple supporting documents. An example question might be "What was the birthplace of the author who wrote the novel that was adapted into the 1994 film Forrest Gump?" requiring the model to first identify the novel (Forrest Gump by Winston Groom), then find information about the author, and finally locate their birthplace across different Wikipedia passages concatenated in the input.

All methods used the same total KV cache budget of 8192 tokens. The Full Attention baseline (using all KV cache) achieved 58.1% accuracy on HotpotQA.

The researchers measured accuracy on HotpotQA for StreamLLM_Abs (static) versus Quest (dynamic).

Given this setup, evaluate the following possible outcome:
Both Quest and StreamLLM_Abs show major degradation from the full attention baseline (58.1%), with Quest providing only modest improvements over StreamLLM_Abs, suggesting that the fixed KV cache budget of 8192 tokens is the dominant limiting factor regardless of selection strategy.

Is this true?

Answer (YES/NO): NO